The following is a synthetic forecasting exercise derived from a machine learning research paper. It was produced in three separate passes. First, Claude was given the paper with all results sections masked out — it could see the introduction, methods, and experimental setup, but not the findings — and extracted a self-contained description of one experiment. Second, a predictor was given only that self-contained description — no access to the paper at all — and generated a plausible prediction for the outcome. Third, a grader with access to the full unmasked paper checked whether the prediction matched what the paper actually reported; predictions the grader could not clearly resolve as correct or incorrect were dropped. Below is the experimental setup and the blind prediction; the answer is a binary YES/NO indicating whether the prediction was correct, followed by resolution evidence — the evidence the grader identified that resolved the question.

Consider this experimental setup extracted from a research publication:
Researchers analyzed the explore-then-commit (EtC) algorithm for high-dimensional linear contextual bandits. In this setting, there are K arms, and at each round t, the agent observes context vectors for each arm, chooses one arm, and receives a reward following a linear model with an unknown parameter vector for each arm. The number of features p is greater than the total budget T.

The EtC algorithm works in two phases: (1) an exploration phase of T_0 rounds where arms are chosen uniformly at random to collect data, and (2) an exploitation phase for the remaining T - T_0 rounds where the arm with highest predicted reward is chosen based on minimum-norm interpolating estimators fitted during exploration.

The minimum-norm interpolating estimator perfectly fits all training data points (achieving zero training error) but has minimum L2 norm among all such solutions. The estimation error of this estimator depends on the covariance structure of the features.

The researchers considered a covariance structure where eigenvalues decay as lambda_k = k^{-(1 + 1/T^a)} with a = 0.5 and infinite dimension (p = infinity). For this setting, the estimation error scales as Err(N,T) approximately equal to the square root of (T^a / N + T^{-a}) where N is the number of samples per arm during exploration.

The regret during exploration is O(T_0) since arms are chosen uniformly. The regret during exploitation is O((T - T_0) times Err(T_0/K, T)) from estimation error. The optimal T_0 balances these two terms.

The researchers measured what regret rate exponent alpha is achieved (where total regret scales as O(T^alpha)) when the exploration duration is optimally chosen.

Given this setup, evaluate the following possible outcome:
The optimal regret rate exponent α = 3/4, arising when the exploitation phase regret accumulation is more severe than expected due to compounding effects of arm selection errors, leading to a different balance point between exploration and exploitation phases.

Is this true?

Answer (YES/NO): NO